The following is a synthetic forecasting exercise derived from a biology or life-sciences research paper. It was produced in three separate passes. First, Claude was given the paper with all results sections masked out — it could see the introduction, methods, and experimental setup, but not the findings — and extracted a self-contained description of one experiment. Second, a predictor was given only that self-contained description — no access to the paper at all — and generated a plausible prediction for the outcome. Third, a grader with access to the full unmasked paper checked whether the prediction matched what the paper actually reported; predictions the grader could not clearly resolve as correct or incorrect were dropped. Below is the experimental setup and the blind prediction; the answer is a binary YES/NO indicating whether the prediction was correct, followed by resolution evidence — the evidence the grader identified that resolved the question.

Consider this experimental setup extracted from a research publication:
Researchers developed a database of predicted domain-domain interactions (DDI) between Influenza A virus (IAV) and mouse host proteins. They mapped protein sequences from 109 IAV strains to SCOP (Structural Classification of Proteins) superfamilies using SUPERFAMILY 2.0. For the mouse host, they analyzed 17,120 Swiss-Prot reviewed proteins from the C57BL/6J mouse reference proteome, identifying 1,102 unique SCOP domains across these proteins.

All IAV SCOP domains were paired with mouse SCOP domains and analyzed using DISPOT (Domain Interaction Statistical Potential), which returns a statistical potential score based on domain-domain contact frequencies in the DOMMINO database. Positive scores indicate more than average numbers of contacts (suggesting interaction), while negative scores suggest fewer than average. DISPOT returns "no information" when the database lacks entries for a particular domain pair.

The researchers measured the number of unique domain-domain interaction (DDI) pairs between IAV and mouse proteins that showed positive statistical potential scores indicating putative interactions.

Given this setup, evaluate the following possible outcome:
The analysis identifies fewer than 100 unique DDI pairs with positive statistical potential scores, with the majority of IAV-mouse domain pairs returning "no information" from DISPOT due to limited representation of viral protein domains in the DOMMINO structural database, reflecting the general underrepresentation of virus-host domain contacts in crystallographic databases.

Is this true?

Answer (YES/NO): NO